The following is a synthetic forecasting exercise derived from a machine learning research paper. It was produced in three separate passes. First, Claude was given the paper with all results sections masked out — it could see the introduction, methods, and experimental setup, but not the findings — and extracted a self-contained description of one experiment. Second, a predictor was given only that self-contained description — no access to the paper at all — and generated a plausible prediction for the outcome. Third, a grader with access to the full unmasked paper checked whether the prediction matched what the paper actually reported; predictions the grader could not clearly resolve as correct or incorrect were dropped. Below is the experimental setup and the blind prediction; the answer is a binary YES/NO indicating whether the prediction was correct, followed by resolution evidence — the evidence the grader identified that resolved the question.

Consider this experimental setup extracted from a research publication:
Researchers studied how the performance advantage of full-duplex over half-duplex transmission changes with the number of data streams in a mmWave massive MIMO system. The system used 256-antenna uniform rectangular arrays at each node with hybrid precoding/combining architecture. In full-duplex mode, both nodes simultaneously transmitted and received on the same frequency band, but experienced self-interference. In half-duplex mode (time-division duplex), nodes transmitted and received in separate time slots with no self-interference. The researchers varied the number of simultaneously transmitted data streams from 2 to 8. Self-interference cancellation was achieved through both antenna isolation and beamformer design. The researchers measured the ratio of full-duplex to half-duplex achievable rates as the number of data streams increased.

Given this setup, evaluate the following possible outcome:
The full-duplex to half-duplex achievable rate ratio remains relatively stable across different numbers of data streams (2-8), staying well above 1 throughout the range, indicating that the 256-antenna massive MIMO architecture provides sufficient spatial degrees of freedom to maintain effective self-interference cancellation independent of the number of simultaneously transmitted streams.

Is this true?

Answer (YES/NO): NO